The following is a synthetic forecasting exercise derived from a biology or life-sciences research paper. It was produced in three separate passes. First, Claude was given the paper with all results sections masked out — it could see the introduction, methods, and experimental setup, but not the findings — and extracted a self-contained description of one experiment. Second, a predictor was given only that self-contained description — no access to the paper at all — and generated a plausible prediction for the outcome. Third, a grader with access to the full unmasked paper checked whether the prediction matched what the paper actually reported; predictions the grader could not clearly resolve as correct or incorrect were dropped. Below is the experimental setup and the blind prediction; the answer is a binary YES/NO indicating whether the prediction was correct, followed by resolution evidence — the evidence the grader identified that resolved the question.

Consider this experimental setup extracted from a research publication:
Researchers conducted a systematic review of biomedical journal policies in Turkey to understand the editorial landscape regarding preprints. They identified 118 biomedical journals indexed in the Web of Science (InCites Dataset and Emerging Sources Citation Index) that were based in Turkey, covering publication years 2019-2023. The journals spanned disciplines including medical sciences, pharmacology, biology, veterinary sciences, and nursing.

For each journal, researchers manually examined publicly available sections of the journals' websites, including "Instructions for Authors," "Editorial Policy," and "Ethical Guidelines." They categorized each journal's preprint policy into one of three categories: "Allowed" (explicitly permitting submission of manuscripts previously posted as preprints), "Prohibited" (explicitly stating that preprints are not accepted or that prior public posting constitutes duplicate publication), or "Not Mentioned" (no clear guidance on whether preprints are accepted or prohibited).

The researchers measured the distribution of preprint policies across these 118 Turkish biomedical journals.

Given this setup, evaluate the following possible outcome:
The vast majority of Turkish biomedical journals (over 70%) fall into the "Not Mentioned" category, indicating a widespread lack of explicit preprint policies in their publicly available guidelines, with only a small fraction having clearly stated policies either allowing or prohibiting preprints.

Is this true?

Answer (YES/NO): NO